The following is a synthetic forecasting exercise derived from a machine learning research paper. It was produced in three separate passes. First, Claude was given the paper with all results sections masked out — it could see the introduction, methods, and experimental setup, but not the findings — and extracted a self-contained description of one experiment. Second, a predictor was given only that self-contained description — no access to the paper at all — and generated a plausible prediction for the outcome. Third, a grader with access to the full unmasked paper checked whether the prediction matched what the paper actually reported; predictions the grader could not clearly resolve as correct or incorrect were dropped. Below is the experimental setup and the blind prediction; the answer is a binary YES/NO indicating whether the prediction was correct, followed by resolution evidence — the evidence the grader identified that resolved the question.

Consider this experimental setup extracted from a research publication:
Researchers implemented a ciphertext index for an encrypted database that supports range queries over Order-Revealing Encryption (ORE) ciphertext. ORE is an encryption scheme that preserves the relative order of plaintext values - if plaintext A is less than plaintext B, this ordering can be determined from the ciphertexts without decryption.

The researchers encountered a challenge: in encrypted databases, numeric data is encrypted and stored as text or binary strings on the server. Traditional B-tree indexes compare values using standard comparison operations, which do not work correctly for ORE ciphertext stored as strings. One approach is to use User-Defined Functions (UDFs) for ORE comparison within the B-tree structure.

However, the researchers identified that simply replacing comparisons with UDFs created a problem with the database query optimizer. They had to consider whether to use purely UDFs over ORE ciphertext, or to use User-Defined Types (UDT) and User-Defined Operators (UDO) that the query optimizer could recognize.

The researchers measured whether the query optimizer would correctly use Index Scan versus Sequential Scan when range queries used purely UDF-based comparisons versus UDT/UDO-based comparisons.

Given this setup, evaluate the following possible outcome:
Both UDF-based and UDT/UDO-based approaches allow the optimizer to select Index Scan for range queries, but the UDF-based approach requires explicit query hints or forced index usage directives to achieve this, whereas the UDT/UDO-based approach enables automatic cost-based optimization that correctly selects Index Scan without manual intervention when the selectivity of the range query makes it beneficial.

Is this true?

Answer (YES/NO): NO